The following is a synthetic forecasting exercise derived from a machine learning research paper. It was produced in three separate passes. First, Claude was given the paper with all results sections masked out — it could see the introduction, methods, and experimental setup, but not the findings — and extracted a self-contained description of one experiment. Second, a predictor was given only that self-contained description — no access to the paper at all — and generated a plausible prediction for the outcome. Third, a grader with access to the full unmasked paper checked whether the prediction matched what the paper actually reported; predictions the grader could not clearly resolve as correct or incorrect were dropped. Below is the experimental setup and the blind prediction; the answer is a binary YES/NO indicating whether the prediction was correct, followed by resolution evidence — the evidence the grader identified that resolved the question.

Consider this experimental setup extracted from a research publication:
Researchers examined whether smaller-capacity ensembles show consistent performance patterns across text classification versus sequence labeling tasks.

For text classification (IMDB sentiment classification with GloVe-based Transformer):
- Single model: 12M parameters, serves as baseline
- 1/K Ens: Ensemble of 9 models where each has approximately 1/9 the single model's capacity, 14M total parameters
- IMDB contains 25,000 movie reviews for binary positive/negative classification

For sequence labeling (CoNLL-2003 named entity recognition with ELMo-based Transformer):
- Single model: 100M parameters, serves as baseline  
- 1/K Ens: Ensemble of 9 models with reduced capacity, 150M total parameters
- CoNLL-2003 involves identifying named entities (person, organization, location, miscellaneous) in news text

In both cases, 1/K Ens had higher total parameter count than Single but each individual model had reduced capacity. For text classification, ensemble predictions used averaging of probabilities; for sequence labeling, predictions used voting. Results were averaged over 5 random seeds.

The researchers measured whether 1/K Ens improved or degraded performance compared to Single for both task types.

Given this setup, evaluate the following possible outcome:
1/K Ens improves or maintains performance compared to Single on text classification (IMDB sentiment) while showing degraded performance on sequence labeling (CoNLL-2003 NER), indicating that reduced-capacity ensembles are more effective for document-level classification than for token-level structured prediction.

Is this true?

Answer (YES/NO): NO